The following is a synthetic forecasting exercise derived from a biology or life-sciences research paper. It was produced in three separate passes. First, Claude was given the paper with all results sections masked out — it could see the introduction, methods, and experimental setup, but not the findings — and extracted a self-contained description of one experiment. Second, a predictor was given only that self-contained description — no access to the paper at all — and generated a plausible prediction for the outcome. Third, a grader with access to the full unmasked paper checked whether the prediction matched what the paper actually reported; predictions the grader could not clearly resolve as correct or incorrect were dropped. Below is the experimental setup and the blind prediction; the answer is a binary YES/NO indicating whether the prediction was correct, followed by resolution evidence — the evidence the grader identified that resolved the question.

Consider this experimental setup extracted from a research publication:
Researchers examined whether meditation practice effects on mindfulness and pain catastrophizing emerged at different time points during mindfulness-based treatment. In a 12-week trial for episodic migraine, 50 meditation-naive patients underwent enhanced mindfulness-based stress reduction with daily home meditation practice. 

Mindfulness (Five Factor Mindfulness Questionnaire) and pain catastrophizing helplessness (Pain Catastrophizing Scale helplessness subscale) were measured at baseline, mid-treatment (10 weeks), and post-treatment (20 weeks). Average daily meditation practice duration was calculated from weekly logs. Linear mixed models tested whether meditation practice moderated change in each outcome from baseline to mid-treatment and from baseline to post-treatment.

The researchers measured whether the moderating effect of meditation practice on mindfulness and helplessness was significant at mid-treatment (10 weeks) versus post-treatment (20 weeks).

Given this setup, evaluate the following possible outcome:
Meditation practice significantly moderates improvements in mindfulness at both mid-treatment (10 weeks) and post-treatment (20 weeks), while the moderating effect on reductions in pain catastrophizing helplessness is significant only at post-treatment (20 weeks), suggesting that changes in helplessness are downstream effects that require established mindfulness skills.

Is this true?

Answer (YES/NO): NO